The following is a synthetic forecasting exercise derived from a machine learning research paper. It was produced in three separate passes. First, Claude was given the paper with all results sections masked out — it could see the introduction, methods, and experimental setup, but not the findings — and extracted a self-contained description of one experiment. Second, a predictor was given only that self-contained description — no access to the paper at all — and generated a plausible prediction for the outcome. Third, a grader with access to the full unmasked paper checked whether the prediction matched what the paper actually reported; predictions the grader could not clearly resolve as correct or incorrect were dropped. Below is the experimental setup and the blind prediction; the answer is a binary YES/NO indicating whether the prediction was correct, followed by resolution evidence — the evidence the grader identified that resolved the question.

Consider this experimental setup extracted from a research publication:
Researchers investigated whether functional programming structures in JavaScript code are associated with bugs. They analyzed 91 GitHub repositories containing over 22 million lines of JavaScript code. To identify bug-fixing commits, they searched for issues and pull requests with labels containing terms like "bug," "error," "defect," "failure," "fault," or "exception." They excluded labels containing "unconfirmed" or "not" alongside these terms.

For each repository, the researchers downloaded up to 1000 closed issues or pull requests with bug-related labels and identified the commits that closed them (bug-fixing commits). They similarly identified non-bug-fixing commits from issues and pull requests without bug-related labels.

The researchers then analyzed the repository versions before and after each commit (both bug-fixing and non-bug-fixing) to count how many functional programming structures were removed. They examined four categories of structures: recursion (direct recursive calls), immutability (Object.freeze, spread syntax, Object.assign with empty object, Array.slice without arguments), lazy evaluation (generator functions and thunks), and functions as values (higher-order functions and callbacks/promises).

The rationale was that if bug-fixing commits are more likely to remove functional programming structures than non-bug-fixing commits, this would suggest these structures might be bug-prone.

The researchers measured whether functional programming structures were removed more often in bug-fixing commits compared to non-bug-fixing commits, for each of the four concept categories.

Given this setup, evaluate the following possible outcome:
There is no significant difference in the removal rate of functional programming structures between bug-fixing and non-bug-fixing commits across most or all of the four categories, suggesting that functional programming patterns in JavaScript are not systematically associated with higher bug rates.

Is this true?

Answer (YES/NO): NO